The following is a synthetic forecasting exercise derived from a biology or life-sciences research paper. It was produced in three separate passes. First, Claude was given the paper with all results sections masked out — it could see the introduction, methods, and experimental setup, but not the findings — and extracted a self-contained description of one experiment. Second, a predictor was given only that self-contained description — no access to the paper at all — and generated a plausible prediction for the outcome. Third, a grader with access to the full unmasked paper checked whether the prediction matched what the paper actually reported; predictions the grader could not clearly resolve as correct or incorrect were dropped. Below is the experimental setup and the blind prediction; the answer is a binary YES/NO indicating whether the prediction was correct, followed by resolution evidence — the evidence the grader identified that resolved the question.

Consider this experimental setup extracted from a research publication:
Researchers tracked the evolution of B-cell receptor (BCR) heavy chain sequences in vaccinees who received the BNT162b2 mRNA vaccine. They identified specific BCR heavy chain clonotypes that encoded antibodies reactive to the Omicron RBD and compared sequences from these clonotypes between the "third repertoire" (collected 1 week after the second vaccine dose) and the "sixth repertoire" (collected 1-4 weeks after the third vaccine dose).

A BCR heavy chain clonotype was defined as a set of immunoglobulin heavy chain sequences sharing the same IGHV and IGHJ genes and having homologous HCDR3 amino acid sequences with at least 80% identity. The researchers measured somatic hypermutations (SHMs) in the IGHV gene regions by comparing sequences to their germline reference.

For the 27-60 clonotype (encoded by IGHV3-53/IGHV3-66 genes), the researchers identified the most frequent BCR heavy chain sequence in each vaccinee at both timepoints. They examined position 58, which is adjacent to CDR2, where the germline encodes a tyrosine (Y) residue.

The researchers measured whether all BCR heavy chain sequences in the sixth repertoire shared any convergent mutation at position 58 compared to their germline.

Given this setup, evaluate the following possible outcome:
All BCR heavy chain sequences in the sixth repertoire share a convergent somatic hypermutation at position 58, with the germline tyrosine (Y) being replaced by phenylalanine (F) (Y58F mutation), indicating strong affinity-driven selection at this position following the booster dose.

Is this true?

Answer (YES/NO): YES